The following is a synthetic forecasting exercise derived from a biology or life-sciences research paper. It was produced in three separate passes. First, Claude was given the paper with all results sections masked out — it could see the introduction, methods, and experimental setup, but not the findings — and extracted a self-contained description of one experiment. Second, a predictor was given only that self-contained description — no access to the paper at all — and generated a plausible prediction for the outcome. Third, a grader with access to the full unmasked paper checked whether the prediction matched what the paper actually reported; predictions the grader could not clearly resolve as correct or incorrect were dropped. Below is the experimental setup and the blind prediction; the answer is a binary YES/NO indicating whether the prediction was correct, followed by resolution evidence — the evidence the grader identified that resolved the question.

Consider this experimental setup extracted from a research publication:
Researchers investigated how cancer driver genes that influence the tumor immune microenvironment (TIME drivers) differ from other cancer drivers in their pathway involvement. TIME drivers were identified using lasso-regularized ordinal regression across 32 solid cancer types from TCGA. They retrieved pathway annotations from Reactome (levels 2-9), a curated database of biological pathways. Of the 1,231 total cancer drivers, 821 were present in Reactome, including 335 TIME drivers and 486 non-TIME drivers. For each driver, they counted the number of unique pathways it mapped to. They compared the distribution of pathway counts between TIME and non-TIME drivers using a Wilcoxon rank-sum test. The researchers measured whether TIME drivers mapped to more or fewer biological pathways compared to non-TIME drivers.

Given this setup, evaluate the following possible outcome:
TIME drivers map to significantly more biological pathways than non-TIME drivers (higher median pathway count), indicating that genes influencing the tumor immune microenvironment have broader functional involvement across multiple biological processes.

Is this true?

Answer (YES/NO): YES